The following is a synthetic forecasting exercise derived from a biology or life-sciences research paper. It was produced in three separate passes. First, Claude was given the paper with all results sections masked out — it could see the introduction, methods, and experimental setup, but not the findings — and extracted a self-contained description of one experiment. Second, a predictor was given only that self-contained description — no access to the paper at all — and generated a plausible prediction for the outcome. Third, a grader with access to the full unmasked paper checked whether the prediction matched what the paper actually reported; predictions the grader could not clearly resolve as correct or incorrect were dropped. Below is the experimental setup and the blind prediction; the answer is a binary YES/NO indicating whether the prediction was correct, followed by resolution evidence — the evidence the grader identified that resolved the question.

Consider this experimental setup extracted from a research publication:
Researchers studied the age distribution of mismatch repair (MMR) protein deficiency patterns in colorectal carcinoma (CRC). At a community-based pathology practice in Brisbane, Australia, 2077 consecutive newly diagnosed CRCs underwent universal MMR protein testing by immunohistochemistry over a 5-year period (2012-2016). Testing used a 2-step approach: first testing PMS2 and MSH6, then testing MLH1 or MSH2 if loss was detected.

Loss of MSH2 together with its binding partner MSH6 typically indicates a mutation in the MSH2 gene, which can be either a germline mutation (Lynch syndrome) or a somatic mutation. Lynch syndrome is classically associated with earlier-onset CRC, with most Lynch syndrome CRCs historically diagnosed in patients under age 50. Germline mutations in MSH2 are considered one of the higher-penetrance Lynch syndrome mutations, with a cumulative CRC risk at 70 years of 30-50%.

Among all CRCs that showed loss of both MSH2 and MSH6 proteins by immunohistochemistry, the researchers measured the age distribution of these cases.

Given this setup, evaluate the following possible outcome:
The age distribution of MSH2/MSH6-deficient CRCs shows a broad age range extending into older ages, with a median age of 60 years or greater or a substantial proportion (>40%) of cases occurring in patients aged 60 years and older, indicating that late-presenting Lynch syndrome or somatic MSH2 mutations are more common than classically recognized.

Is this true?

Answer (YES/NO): YES